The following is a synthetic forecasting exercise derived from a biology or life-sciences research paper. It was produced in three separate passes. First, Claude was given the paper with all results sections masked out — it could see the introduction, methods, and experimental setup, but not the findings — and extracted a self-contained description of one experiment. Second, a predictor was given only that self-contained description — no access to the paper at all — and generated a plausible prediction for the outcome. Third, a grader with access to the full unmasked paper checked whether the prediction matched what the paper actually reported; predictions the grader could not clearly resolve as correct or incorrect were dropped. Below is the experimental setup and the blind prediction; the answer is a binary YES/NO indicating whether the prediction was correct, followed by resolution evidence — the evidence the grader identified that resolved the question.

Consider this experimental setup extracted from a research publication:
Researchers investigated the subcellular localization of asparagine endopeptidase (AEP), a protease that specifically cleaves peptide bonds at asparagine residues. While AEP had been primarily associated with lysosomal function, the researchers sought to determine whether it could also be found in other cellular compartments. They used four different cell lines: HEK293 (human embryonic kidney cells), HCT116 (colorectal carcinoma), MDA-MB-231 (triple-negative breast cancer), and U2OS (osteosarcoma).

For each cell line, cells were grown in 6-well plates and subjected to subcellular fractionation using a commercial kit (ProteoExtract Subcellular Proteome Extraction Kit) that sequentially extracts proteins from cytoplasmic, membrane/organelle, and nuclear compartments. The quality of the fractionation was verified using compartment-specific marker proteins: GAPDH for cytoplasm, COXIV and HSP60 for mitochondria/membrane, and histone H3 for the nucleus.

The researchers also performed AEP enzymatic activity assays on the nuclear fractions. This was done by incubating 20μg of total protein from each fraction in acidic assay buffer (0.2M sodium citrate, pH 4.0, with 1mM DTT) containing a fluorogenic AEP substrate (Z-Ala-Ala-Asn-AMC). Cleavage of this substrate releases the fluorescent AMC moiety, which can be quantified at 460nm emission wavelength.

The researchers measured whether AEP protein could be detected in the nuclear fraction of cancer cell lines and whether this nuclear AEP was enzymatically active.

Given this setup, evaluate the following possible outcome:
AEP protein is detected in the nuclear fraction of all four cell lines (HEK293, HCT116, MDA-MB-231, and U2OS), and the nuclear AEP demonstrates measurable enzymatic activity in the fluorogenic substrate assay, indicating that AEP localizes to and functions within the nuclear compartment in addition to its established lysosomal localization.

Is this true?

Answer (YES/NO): YES